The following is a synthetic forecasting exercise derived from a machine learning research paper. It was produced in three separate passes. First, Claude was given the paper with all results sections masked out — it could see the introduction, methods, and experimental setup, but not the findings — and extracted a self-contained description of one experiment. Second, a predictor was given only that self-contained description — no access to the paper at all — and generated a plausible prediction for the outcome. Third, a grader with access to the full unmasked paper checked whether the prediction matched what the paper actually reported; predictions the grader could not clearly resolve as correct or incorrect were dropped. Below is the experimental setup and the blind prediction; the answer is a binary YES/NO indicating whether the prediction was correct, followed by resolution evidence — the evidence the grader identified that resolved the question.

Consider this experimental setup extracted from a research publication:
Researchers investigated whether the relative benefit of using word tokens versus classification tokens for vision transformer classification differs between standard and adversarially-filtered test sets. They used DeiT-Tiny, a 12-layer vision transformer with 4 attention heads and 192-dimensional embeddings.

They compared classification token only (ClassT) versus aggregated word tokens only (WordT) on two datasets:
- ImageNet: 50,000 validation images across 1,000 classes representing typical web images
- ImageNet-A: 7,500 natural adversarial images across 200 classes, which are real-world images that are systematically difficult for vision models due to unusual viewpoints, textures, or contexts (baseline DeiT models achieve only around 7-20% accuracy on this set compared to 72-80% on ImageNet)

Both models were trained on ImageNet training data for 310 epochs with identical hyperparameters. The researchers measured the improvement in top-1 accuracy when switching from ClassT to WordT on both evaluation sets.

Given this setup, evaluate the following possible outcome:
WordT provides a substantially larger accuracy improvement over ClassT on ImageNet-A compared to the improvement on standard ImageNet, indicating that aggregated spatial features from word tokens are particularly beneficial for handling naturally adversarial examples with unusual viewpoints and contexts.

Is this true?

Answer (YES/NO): YES